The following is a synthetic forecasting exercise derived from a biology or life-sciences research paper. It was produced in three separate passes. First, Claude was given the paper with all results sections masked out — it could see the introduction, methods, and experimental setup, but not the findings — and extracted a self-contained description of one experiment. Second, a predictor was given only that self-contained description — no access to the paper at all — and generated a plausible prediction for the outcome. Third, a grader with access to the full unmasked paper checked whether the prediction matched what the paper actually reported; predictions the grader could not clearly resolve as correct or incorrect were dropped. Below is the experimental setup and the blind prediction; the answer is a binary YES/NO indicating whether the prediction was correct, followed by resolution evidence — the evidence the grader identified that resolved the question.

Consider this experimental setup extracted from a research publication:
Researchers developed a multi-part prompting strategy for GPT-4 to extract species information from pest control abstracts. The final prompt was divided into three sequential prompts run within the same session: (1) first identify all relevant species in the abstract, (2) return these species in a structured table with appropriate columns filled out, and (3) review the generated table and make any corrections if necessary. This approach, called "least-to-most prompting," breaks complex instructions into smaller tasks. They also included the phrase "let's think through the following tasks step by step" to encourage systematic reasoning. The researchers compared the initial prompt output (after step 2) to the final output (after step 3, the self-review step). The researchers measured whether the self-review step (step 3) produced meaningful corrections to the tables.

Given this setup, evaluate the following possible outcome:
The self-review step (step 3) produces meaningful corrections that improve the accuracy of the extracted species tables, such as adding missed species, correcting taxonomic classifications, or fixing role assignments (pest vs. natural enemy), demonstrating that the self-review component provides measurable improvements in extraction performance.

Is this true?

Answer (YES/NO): NO